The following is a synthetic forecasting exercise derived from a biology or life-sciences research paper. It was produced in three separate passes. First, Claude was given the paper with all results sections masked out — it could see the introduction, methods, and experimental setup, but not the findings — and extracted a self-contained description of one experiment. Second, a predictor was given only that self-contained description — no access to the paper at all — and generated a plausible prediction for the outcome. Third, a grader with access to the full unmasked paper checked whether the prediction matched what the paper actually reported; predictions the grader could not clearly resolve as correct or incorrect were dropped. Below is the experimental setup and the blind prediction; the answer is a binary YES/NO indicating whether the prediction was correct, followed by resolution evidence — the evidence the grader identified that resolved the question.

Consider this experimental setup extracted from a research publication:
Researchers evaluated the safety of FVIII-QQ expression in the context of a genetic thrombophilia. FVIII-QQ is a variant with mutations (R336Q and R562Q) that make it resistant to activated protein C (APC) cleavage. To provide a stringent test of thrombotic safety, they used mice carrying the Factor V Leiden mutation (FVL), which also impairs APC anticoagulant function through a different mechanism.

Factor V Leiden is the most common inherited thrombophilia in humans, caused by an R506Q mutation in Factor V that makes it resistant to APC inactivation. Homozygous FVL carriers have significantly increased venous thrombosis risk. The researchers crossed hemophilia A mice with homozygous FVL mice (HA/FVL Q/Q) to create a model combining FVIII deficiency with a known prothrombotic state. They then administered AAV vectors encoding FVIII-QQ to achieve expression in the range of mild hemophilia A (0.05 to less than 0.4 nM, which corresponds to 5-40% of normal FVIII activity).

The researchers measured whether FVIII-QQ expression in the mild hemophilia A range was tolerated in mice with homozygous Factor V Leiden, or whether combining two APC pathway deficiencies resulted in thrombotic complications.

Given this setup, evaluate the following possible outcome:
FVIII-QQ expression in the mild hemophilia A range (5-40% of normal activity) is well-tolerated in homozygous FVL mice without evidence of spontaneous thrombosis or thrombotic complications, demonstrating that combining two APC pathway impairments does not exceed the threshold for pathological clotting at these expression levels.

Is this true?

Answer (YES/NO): YES